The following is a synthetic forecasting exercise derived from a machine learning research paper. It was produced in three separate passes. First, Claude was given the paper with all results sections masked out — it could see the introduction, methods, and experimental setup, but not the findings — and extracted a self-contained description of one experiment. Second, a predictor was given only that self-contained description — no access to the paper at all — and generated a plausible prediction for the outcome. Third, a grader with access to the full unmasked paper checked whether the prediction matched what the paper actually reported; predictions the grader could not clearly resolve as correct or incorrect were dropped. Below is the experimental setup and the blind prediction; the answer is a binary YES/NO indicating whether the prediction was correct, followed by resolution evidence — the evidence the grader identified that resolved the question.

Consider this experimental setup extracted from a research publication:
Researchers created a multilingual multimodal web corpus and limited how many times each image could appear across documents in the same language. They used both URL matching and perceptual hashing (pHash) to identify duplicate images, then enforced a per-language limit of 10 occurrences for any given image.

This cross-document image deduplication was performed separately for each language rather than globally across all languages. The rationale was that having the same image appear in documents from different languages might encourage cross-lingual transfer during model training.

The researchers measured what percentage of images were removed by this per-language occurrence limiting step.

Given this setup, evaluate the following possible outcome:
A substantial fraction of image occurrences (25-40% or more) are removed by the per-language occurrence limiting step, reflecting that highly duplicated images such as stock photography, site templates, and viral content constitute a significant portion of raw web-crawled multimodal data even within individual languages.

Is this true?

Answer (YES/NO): NO